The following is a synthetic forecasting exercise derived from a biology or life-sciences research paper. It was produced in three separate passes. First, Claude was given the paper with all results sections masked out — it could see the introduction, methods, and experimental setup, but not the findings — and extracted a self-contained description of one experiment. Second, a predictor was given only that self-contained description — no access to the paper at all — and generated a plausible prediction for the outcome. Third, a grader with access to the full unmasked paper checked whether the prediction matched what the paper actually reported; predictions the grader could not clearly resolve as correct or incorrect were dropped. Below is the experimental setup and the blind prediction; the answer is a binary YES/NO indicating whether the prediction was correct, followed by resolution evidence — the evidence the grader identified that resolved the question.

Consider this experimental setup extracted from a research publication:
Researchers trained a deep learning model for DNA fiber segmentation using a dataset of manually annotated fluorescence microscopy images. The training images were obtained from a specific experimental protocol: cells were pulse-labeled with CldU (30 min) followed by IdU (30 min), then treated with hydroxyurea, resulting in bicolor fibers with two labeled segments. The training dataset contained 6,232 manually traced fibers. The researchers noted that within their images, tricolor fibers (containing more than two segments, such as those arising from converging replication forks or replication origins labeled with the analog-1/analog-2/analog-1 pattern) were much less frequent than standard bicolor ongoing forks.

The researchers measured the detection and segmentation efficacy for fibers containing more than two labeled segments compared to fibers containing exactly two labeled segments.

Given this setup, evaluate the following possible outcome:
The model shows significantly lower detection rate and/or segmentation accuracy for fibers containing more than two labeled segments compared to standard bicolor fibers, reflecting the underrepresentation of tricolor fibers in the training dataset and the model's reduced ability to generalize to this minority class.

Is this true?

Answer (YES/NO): YES